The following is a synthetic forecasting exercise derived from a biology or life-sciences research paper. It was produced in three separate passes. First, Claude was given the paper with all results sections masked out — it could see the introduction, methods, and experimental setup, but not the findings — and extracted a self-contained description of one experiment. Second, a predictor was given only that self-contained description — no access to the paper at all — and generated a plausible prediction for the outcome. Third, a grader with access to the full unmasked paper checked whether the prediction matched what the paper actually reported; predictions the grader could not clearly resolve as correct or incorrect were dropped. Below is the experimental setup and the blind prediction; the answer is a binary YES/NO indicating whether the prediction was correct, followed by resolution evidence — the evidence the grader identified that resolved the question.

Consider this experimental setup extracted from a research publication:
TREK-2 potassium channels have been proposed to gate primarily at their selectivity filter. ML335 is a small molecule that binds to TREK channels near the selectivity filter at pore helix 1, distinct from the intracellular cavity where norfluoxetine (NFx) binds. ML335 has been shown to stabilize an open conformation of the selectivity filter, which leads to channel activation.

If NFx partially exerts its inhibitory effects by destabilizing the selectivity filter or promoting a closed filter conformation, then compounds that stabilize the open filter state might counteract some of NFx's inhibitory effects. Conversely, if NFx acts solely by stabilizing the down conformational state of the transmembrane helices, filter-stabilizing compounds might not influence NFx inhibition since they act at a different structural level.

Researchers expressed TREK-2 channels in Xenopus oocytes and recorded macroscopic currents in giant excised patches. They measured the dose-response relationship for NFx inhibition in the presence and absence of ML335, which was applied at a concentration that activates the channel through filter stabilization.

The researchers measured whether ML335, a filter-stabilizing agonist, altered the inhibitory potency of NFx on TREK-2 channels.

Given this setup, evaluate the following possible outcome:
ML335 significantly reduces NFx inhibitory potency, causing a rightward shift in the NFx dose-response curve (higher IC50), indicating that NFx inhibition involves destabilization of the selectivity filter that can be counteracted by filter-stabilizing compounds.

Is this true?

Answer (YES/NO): YES